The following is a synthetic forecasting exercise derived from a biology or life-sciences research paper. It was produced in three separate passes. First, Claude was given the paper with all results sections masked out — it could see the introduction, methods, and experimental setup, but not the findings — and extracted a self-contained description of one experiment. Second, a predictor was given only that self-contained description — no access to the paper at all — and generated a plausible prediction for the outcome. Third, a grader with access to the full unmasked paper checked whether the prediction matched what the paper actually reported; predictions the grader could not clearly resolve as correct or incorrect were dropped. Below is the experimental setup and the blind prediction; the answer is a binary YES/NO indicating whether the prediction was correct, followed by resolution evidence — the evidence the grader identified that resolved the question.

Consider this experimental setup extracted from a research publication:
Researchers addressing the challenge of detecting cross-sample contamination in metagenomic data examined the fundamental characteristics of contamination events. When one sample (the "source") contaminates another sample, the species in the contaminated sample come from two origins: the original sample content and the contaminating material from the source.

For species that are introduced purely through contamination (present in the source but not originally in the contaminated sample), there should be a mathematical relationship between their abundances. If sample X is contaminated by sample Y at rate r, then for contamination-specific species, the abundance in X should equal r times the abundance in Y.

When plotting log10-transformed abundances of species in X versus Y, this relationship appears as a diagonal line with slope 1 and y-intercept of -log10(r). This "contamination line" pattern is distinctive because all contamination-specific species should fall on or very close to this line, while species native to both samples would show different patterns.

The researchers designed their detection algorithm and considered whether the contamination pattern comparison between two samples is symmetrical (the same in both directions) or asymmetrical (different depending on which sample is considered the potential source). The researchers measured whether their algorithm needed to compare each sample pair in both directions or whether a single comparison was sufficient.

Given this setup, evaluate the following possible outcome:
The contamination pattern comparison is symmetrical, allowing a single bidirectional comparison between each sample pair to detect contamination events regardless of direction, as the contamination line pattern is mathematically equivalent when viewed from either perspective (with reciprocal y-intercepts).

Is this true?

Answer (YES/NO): NO